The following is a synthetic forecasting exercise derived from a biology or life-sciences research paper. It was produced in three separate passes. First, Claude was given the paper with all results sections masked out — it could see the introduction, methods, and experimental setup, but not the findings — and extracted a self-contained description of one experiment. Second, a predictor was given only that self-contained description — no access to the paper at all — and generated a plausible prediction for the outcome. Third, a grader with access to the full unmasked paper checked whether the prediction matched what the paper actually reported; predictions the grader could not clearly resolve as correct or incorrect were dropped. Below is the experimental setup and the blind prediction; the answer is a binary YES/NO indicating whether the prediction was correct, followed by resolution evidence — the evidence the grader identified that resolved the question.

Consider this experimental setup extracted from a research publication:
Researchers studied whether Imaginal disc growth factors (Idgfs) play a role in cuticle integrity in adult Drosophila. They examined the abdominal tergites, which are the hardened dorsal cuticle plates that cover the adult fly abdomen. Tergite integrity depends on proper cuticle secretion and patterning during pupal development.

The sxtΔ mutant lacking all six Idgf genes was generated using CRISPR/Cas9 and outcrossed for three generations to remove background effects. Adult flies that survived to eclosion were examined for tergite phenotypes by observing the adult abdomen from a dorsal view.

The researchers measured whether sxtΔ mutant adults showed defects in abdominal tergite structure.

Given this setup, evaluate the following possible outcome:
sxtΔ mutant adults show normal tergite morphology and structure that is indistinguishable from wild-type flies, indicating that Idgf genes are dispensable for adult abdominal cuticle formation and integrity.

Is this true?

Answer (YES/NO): NO